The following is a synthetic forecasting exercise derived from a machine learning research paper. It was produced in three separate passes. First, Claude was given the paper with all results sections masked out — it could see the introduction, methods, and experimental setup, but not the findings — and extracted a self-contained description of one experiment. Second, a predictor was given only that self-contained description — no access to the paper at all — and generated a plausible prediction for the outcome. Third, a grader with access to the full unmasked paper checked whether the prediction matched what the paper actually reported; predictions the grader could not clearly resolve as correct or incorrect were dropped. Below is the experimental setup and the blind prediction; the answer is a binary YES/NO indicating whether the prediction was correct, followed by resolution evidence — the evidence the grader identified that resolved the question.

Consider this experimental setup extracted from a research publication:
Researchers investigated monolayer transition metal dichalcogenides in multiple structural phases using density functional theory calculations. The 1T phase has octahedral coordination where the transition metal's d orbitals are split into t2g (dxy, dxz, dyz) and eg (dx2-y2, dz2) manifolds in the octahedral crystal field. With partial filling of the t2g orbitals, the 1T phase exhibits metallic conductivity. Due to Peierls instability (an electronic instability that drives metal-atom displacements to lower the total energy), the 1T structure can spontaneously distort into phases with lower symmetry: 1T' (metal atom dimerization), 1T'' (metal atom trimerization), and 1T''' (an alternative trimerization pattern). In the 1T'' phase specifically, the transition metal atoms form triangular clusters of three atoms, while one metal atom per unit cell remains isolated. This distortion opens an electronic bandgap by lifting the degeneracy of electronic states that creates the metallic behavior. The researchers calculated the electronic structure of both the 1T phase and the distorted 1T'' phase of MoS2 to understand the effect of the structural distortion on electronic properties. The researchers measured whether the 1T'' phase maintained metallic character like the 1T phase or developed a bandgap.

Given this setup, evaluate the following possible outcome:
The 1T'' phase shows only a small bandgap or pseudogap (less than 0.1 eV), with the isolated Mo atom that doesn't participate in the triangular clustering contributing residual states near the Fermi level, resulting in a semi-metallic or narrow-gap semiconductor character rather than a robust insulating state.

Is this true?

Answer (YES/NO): NO